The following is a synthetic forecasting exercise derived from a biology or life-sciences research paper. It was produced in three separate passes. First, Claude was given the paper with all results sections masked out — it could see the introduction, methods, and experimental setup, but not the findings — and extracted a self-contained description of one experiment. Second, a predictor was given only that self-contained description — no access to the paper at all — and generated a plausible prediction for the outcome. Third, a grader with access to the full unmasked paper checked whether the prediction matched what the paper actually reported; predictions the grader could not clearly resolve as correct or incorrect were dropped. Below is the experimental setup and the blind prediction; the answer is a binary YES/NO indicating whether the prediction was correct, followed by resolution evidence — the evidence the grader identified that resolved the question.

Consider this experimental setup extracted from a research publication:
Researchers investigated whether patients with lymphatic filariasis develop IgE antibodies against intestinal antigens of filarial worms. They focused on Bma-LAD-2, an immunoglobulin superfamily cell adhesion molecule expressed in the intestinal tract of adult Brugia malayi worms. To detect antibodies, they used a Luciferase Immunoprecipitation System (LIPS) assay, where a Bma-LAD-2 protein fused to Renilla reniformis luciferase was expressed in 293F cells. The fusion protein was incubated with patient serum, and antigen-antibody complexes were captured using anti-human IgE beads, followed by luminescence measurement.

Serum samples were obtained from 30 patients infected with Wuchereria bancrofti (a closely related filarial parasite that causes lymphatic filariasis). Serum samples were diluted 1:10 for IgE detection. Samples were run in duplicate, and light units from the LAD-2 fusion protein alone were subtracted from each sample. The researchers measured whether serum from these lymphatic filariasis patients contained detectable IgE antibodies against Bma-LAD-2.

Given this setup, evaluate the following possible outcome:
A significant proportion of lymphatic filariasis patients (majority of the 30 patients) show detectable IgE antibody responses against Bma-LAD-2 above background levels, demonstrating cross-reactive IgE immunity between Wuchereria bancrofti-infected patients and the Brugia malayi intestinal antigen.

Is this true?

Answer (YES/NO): NO